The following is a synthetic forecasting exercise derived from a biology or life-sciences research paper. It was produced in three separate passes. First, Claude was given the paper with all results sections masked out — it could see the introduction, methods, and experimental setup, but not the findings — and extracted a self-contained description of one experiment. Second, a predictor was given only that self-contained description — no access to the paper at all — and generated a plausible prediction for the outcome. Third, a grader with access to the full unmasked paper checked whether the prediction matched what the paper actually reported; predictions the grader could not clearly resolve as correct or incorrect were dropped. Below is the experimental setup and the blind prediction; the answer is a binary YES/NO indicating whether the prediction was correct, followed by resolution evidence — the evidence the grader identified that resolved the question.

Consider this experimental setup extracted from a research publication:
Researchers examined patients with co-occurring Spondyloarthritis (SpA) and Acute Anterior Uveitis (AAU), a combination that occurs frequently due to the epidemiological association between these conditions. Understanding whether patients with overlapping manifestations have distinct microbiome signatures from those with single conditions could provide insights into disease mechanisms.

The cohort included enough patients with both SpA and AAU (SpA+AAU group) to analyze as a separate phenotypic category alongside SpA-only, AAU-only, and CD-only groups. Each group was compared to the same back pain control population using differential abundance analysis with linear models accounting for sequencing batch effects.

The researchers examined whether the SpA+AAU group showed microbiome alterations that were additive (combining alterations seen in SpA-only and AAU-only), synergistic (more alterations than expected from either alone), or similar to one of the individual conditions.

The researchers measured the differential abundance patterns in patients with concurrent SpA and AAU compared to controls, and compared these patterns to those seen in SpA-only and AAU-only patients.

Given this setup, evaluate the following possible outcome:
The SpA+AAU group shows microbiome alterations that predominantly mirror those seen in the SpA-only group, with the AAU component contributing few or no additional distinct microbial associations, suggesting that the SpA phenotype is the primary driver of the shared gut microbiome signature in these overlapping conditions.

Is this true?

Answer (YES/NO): NO